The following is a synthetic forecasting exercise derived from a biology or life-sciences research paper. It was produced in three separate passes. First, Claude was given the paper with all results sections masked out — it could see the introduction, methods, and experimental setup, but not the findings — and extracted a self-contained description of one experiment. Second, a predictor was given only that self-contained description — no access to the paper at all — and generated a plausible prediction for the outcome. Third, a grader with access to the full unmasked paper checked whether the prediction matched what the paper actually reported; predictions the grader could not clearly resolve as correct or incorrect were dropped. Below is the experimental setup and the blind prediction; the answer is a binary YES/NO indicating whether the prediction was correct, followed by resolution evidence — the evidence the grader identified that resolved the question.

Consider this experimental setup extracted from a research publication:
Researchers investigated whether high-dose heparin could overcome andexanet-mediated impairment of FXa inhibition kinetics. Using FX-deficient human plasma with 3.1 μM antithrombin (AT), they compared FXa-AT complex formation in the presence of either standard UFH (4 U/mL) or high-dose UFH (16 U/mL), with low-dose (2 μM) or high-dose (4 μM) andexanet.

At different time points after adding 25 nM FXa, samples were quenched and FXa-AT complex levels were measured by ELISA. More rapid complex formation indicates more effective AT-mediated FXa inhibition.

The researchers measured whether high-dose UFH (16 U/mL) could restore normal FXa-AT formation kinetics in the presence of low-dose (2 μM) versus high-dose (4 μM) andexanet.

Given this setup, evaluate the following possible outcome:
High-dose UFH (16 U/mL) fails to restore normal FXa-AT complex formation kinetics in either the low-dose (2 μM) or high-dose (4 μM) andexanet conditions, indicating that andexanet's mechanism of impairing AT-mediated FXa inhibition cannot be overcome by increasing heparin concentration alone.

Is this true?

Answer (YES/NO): NO